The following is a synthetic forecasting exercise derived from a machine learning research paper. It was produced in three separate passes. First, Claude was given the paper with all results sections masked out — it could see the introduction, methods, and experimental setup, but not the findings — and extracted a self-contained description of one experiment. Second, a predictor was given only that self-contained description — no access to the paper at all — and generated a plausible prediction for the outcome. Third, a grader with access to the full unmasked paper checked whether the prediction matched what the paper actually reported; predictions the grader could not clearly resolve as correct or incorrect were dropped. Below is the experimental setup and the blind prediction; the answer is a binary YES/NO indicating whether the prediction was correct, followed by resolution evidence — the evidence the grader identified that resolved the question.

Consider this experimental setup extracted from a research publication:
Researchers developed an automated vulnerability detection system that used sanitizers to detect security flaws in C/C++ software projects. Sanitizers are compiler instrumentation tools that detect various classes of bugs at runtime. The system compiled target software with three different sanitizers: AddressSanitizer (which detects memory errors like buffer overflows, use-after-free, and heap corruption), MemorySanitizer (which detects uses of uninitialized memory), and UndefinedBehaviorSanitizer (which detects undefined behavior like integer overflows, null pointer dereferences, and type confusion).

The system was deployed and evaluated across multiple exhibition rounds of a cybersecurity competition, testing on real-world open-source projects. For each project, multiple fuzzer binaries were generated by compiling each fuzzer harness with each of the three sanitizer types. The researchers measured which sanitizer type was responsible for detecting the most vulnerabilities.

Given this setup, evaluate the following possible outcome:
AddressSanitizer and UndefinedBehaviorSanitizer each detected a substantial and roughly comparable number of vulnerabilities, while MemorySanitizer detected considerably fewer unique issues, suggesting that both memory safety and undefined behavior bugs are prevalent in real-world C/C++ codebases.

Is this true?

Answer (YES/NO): NO